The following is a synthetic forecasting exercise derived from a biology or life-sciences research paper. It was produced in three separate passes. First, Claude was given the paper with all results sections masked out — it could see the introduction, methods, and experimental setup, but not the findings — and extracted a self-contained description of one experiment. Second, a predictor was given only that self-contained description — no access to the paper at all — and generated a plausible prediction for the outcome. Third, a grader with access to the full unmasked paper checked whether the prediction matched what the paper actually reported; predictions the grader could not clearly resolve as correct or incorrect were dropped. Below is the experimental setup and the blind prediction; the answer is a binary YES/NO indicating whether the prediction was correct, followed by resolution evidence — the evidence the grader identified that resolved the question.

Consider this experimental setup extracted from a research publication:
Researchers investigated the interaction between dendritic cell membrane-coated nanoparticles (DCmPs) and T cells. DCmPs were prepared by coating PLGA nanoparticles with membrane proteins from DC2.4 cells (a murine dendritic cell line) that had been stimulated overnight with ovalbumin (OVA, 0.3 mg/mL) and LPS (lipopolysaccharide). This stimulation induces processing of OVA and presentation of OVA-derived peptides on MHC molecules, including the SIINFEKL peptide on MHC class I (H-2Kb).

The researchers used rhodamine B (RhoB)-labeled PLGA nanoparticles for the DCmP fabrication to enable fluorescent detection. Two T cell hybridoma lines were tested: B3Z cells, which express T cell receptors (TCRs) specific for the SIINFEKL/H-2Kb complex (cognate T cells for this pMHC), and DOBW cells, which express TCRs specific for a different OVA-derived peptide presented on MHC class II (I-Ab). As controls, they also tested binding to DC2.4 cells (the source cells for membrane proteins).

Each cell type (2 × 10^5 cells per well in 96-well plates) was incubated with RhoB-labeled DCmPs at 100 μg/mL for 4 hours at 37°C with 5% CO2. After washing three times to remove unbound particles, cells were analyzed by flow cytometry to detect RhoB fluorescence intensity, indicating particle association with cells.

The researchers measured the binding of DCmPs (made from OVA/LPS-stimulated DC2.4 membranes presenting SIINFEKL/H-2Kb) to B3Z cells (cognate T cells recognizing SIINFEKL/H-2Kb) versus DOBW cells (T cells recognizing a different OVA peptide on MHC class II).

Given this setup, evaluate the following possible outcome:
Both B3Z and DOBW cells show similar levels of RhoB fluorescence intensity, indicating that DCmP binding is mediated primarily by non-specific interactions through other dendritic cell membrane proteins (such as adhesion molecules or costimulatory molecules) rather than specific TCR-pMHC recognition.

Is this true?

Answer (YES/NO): NO